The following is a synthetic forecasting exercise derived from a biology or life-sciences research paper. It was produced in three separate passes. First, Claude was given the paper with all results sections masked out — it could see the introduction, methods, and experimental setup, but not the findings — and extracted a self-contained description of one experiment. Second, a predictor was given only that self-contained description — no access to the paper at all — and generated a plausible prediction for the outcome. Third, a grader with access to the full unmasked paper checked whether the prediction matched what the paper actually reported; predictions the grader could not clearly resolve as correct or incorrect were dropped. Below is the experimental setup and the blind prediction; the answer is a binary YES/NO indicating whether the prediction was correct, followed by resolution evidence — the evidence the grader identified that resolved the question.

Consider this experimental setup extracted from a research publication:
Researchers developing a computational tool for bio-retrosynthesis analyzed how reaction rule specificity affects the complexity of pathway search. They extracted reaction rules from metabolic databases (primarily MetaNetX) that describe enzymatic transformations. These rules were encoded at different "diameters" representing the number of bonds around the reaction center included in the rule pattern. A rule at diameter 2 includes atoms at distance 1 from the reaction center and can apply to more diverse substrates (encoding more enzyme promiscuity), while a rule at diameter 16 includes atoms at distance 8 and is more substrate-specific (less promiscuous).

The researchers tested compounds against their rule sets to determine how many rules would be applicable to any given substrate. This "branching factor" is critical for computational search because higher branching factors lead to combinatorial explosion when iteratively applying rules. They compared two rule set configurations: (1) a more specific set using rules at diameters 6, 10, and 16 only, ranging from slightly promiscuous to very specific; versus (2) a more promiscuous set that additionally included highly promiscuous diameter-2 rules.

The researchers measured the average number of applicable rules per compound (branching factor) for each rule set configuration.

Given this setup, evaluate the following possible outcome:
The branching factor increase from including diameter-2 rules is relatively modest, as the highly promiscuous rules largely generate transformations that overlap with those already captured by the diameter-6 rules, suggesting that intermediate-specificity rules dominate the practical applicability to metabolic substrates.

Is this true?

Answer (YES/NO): NO